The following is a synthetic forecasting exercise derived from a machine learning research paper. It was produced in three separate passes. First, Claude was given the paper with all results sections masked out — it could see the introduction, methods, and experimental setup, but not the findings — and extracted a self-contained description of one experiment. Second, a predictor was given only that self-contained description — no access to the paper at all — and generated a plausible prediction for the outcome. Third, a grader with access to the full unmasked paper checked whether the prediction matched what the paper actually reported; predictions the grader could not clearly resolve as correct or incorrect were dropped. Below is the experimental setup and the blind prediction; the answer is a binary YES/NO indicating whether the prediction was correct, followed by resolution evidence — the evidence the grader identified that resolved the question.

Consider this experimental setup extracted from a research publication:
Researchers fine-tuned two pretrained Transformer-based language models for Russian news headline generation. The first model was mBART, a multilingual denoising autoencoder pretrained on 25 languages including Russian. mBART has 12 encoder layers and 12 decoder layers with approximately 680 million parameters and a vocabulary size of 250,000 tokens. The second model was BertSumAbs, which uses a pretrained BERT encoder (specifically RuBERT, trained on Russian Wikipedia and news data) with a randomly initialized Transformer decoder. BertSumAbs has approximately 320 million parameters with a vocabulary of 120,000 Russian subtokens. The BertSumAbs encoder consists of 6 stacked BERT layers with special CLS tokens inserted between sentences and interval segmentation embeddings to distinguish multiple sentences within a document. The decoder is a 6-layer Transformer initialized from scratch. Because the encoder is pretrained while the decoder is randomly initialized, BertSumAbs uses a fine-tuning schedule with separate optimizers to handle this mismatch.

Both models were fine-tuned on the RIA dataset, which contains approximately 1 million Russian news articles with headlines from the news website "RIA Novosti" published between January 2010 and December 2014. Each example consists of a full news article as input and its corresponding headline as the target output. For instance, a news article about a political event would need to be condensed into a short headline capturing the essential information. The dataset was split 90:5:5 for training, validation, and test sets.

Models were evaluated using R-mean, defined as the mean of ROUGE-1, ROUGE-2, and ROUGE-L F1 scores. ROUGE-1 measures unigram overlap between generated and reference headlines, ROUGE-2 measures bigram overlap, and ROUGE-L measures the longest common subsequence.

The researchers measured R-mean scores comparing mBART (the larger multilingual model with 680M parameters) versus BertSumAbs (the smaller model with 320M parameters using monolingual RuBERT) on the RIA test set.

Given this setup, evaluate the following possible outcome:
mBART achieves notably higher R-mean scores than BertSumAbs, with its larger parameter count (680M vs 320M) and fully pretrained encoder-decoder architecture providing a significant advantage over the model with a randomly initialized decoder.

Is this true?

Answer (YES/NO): NO